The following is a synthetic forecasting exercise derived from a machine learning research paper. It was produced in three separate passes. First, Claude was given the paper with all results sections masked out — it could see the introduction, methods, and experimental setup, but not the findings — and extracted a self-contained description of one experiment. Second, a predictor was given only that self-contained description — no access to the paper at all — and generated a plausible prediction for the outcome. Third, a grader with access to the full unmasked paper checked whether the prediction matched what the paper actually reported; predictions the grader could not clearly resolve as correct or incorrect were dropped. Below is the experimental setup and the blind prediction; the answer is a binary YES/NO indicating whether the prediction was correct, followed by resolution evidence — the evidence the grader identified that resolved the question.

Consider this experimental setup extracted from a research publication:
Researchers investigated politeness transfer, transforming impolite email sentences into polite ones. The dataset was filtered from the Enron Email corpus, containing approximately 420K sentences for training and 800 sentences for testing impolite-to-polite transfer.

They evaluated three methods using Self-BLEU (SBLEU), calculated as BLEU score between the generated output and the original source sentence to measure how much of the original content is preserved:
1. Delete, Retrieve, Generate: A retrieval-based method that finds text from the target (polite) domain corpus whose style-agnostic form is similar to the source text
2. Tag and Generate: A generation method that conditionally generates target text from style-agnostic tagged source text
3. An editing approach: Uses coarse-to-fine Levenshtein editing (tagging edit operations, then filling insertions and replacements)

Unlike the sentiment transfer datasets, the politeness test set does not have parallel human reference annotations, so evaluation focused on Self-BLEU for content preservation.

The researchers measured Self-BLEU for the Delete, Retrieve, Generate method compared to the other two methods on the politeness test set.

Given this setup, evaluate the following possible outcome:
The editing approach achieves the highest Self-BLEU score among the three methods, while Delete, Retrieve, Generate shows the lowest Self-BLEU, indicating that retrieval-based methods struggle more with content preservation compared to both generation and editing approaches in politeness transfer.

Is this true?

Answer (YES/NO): YES